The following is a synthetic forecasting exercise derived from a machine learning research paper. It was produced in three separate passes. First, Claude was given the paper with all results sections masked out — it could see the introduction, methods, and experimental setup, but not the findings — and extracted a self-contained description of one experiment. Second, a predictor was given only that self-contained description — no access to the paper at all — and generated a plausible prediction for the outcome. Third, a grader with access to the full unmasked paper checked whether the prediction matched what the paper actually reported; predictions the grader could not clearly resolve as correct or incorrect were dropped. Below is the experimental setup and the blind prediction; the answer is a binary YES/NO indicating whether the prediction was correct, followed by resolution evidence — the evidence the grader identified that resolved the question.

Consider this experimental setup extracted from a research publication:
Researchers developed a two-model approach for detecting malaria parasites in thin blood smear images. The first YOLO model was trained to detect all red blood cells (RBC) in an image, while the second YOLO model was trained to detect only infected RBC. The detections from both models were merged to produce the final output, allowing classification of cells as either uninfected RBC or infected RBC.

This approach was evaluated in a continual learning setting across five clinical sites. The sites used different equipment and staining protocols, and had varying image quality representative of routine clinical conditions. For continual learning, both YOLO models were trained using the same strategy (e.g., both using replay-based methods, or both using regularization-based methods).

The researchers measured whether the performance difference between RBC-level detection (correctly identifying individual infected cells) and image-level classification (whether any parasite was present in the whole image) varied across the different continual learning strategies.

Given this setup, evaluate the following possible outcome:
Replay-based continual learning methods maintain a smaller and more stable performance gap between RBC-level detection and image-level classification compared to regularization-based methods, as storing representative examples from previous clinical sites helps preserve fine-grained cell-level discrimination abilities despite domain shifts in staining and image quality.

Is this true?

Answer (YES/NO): NO